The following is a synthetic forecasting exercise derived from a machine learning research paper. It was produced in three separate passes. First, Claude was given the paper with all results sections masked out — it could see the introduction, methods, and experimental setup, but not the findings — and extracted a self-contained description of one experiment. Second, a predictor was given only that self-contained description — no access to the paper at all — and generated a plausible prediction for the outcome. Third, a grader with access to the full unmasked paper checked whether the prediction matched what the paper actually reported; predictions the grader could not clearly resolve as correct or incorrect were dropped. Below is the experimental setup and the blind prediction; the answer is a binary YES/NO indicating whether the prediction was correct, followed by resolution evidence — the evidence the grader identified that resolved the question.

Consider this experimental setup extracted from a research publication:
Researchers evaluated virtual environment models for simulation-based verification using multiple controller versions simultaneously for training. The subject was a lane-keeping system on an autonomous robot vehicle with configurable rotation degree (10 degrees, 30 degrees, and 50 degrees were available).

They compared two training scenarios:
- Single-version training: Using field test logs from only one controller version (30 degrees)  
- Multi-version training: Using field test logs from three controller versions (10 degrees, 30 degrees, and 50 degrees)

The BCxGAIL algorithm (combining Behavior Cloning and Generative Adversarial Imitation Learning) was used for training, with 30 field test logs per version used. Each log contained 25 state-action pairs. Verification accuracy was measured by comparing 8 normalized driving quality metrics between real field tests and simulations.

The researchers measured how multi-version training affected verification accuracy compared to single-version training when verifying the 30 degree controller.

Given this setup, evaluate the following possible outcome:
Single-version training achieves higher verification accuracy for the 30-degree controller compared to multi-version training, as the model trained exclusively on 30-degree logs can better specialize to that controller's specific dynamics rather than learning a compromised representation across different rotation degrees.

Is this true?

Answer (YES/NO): NO